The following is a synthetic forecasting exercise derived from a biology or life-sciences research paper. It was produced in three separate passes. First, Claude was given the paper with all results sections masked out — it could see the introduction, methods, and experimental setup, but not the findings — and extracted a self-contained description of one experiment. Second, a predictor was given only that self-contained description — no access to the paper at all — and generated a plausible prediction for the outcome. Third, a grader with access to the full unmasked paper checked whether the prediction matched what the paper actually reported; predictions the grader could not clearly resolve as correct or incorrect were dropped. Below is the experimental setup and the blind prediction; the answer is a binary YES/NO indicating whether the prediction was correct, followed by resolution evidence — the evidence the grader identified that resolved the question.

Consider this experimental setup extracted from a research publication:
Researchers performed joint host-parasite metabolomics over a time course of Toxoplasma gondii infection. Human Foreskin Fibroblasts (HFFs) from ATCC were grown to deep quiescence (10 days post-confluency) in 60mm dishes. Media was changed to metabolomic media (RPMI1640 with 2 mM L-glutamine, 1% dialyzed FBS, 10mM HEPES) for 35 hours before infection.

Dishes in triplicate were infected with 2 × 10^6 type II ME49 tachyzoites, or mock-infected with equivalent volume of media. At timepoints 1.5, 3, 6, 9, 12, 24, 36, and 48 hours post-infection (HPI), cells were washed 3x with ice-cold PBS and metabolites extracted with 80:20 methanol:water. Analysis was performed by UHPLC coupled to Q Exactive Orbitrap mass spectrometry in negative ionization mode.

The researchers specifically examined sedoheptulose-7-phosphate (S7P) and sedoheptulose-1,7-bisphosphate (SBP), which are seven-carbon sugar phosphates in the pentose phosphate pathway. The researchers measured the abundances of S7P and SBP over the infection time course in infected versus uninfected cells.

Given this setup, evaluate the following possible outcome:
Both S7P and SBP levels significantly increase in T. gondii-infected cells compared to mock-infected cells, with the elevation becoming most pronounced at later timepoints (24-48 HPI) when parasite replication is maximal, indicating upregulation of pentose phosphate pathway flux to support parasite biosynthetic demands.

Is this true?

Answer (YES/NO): YES